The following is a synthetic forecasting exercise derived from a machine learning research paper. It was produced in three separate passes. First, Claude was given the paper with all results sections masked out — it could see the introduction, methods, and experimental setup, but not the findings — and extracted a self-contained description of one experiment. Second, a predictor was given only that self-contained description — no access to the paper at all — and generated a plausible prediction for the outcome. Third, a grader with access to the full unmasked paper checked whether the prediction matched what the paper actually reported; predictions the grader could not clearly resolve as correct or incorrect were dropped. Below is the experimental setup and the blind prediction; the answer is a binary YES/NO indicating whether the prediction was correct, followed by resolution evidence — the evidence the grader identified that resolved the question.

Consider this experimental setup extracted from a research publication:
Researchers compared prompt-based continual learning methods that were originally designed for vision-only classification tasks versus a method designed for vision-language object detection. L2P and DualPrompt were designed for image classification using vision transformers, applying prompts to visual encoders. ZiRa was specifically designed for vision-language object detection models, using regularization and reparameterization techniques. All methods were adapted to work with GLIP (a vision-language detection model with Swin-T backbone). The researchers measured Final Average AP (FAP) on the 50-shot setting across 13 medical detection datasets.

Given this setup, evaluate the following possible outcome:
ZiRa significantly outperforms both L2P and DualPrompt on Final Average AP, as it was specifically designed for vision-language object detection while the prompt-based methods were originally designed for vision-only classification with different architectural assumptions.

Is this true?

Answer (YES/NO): NO